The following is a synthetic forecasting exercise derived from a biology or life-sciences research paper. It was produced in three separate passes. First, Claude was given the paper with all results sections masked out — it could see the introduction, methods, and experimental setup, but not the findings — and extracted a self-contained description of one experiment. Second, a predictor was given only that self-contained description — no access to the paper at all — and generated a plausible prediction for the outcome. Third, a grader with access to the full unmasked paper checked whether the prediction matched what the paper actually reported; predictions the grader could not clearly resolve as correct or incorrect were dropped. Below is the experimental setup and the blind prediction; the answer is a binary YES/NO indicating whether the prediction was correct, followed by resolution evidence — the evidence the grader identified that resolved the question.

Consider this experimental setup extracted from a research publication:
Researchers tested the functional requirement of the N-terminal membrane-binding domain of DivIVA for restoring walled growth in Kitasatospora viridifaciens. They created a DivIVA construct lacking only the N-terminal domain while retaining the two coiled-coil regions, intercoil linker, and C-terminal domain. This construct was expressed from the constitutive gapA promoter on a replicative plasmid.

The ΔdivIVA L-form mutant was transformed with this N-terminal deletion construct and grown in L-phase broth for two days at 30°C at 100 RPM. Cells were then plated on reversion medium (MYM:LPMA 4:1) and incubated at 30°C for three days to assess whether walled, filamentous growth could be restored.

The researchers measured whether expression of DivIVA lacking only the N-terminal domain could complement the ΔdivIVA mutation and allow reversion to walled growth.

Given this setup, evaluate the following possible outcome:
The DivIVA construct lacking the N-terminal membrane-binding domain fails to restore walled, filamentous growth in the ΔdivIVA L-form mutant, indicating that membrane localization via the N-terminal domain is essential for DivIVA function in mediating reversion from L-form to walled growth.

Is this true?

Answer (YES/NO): YES